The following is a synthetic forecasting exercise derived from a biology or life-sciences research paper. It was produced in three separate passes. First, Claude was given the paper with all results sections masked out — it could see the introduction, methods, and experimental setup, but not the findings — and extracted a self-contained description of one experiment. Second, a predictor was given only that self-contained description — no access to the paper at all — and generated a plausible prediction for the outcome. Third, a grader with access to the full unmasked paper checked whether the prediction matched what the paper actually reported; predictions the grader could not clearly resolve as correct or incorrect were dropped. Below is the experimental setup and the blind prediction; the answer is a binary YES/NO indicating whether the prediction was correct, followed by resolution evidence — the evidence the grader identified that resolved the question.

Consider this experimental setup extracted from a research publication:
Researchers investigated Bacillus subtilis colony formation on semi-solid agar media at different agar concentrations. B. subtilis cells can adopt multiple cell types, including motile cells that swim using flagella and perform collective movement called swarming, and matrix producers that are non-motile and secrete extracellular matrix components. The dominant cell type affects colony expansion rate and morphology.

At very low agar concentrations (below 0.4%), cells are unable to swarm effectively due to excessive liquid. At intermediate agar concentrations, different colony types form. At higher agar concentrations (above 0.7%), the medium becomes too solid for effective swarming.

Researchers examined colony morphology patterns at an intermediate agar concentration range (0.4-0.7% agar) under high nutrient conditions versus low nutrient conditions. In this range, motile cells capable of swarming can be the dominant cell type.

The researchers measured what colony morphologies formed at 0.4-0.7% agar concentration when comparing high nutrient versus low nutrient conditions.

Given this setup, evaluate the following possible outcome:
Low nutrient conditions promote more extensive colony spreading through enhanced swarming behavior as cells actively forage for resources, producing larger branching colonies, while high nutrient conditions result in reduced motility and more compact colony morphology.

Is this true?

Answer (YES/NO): NO